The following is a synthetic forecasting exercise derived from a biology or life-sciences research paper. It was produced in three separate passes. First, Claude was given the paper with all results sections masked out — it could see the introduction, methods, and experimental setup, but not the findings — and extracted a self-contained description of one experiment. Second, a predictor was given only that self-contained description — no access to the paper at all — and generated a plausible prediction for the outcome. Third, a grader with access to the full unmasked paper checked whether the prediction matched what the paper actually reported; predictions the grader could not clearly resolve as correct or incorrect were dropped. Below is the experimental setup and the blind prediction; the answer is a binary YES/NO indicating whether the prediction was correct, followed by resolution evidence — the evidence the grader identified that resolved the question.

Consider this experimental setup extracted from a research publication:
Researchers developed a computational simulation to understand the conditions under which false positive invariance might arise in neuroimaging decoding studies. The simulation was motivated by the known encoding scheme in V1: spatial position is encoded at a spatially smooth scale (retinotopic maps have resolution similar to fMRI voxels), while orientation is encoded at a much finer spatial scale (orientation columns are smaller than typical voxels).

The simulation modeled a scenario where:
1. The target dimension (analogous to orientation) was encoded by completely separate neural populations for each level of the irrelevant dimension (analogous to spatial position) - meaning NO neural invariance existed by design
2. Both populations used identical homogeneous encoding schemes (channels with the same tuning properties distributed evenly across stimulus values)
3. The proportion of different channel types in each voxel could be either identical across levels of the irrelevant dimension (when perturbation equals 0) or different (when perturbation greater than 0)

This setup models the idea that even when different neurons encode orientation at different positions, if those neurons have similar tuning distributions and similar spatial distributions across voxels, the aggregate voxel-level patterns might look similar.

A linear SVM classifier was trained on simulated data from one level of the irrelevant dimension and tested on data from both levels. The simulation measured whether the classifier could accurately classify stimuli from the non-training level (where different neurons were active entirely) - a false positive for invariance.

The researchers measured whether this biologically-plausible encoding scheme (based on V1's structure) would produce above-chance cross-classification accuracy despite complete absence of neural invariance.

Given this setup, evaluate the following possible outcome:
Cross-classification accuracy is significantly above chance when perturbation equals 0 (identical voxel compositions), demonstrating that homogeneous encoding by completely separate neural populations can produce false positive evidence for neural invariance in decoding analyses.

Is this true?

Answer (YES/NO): YES